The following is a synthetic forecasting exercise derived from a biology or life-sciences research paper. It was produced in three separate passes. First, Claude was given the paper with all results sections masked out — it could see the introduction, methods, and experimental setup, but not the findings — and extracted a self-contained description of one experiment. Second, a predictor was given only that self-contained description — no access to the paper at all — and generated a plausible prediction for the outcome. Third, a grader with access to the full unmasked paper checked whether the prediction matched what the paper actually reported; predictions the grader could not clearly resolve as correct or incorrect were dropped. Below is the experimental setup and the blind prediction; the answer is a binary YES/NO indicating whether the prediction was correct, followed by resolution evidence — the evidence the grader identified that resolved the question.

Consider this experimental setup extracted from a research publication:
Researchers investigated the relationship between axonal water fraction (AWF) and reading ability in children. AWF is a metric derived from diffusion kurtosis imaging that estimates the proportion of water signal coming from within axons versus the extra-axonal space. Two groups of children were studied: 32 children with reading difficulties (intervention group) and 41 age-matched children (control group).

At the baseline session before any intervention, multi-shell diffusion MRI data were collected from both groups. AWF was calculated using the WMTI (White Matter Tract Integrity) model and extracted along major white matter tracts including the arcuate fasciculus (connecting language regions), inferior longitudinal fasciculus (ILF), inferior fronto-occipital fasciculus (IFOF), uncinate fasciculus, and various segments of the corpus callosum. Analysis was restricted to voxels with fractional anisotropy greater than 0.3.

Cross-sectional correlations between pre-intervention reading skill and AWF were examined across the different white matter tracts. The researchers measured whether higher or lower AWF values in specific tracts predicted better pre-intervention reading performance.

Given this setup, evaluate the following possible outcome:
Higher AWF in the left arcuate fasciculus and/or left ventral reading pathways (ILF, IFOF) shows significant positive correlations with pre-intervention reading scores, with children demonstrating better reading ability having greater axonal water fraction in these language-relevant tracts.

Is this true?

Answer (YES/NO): NO